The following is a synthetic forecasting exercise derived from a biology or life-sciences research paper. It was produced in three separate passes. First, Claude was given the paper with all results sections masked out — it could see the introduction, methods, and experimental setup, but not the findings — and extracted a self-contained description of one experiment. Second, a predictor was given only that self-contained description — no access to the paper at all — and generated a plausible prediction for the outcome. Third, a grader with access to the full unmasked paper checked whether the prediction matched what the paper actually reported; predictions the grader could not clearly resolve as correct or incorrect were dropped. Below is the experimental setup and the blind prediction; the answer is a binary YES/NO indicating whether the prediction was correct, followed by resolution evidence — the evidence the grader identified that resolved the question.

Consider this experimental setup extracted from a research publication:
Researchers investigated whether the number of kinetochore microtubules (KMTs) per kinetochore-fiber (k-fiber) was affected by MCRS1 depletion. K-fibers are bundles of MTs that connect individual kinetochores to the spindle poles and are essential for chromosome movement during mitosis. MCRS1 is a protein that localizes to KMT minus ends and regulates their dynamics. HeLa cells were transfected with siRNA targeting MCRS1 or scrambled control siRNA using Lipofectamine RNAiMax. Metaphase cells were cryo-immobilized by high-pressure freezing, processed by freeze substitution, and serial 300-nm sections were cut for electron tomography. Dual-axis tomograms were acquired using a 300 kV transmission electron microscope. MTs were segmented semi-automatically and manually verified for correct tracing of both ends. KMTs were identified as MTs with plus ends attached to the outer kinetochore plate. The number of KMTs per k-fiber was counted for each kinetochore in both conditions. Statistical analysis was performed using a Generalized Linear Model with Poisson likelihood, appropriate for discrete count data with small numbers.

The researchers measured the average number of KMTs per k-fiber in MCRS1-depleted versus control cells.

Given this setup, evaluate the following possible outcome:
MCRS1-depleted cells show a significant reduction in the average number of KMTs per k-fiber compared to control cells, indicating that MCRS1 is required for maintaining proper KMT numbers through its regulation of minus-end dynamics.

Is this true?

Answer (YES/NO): YES